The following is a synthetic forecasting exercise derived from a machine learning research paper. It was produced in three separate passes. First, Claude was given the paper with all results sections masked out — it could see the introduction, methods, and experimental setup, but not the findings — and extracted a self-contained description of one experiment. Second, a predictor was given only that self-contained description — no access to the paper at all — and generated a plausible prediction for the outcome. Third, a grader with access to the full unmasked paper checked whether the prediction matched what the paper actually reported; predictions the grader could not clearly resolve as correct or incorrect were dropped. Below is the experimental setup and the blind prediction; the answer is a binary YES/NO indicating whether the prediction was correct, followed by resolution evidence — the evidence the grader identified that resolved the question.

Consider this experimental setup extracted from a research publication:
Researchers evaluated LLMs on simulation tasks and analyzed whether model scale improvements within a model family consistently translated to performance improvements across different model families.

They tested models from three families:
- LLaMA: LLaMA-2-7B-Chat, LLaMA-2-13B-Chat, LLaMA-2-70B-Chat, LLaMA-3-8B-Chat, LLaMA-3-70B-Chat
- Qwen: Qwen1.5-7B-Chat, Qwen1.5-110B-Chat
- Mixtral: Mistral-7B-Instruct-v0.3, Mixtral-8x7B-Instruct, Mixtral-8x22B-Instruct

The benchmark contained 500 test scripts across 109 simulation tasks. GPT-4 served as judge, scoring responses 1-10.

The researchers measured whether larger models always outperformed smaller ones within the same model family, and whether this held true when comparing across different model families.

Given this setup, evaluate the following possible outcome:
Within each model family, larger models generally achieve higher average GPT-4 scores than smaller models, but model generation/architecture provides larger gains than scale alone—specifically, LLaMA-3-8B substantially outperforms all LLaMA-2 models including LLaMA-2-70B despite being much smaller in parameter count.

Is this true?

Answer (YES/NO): YES